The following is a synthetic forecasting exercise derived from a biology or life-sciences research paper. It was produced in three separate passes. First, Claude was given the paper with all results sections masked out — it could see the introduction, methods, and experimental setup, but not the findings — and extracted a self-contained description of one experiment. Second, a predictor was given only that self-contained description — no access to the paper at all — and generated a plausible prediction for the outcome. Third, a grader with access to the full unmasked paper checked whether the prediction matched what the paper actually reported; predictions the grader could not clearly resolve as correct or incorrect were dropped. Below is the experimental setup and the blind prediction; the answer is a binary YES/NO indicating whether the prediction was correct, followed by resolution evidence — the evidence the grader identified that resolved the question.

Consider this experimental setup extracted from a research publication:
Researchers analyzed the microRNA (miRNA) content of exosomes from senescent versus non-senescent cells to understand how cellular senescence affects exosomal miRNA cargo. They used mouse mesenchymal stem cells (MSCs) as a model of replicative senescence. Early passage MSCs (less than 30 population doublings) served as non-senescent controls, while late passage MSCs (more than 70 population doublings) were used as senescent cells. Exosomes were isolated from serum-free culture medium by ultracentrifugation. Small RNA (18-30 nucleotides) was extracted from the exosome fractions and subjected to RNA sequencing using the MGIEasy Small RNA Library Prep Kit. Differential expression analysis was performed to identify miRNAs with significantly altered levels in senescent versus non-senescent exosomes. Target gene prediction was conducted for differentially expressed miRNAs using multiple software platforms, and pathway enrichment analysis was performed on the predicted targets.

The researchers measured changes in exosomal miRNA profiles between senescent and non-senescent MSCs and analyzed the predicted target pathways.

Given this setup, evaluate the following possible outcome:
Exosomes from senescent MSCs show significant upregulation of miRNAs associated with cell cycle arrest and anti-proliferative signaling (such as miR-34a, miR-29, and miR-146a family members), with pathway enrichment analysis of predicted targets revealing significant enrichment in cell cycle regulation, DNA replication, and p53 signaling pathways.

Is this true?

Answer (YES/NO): NO